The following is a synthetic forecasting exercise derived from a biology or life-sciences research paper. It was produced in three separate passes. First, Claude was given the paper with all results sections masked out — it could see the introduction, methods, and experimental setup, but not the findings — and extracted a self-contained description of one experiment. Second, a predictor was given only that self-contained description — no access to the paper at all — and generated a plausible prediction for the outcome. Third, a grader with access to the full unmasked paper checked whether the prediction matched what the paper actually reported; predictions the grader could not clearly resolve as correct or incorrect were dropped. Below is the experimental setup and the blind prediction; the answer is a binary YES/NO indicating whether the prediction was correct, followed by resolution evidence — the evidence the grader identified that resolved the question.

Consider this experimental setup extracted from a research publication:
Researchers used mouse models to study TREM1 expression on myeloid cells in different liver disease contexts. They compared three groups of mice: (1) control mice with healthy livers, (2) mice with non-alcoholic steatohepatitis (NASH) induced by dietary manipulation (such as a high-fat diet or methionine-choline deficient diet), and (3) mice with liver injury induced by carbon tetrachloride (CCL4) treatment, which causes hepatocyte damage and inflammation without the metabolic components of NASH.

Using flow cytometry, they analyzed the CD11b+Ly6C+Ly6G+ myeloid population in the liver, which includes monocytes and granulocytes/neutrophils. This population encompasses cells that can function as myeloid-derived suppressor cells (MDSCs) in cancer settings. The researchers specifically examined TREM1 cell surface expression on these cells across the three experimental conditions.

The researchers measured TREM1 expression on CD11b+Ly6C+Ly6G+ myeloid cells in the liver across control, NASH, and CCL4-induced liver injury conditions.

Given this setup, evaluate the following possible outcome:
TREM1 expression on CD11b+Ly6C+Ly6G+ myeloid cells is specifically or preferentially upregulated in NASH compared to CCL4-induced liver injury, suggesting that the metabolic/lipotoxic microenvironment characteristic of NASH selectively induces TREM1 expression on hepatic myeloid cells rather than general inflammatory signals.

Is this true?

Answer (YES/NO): YES